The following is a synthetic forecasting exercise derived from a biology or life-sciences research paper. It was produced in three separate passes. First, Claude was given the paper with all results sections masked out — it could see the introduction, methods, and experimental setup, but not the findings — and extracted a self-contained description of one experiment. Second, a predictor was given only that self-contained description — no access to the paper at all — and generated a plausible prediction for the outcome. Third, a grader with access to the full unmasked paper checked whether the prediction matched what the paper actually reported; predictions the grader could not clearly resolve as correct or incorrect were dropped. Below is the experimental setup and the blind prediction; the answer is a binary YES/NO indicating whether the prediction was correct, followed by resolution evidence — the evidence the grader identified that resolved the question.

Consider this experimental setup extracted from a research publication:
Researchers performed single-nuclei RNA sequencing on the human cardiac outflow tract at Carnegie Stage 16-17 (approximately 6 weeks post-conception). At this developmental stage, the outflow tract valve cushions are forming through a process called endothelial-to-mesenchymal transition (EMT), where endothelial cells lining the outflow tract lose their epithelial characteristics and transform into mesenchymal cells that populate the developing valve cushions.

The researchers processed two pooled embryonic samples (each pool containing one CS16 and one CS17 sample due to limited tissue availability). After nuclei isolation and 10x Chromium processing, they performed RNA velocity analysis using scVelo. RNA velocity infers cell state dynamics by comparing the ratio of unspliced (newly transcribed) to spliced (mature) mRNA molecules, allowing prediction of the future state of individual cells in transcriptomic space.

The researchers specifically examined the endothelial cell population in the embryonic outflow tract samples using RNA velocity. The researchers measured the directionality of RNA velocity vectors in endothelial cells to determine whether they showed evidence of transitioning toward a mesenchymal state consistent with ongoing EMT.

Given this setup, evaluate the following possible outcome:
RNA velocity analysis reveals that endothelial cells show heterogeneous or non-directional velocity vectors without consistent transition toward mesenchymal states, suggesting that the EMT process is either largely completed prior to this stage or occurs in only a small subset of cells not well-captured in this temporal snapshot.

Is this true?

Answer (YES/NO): NO